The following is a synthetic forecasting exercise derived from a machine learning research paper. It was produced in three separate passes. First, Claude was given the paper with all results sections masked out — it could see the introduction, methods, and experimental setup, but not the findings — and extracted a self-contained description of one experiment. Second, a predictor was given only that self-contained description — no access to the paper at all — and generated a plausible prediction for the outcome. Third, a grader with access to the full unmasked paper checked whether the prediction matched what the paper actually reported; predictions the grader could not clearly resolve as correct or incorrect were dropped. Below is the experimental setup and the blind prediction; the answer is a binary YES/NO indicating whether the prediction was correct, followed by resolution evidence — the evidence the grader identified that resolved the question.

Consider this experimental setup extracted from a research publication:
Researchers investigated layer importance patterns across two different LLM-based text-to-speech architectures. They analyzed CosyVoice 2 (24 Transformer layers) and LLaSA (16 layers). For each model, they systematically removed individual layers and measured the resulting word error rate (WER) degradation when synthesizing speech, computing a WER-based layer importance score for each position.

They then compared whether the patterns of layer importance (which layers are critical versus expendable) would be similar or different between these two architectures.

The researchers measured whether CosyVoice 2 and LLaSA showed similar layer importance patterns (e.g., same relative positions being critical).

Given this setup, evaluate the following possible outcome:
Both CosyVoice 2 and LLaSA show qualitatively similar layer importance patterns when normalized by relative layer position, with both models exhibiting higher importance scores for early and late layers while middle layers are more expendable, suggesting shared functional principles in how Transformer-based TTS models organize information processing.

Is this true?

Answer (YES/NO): NO